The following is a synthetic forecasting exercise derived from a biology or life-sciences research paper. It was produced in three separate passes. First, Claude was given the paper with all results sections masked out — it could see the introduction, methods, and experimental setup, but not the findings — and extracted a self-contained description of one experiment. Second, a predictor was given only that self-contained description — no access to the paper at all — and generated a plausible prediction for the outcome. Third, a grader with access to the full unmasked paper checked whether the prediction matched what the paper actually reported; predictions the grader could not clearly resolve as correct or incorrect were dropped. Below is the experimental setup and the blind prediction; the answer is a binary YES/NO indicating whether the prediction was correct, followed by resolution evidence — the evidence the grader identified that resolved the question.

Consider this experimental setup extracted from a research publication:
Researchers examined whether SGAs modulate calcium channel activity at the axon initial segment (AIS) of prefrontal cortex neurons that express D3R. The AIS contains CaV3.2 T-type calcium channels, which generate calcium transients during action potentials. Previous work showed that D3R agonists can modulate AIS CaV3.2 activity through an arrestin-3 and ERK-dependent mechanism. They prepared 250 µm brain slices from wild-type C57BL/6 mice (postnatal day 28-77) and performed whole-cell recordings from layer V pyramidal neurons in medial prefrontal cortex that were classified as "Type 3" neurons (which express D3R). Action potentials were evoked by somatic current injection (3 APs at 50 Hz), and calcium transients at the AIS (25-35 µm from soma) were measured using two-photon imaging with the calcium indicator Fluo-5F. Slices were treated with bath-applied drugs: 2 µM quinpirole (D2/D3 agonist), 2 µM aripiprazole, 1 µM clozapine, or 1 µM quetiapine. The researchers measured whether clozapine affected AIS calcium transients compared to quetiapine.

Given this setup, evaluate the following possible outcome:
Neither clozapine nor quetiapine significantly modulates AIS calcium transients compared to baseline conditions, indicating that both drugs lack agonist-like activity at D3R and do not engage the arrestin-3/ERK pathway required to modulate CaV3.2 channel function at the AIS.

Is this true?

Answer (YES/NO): NO